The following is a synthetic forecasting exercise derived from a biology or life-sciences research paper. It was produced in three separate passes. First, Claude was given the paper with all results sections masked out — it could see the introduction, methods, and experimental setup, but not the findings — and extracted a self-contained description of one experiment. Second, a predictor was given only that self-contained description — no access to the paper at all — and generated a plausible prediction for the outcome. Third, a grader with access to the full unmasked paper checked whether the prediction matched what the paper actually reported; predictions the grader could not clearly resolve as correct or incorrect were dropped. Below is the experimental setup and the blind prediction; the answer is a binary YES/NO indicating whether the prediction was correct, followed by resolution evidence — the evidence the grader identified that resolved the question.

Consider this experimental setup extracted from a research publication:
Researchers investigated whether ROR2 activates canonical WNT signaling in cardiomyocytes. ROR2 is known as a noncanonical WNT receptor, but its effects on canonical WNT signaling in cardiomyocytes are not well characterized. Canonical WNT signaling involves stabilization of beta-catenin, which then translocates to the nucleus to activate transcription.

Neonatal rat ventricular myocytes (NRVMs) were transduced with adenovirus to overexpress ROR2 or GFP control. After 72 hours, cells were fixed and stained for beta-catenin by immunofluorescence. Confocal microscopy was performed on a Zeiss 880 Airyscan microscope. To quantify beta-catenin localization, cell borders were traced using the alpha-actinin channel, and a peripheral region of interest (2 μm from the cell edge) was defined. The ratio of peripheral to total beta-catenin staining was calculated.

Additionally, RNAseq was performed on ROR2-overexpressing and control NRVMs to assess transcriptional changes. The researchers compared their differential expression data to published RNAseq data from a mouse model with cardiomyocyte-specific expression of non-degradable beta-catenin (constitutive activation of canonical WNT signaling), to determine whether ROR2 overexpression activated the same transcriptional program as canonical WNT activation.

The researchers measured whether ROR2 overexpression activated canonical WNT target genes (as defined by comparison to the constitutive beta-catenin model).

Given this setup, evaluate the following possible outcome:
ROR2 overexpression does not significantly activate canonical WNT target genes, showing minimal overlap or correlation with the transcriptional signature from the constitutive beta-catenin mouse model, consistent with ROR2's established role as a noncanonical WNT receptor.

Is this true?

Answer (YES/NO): YES